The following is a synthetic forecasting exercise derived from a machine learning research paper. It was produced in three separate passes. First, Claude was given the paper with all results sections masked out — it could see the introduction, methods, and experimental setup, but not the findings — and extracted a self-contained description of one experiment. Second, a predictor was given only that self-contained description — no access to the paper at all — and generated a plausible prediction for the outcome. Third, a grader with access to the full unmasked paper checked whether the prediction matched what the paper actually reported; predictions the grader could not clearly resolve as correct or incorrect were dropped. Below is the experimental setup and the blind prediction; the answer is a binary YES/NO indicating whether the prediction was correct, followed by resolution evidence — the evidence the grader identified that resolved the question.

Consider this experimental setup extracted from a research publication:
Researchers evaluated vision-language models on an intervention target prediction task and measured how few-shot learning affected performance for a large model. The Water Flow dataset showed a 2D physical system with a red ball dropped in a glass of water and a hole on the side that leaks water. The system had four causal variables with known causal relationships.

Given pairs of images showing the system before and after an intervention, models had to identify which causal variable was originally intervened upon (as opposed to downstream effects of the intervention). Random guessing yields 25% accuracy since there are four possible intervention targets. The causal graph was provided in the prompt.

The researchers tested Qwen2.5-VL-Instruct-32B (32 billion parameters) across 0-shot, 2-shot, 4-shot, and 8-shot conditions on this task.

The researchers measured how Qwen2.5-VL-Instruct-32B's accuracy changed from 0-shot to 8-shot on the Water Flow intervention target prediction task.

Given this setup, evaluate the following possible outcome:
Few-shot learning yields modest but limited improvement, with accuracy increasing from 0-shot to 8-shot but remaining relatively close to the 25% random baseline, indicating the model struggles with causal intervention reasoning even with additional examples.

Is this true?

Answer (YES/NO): NO